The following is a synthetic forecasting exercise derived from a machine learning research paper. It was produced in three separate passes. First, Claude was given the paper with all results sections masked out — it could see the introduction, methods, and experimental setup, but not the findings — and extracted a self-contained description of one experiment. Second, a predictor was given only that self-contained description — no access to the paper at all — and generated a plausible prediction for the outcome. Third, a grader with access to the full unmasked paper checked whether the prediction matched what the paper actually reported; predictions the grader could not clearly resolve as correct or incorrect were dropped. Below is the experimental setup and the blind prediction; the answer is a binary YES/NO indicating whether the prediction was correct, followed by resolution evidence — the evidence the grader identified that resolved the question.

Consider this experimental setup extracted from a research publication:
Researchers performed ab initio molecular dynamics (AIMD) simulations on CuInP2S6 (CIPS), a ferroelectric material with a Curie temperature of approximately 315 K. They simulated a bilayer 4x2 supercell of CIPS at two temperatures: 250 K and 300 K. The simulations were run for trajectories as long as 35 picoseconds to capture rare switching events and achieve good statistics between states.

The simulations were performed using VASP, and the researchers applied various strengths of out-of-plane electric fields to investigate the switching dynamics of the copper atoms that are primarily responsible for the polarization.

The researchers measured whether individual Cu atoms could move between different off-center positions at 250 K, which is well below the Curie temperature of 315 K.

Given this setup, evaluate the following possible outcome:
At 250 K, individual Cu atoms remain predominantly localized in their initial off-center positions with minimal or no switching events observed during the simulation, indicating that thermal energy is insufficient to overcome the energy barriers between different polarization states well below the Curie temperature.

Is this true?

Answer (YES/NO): NO